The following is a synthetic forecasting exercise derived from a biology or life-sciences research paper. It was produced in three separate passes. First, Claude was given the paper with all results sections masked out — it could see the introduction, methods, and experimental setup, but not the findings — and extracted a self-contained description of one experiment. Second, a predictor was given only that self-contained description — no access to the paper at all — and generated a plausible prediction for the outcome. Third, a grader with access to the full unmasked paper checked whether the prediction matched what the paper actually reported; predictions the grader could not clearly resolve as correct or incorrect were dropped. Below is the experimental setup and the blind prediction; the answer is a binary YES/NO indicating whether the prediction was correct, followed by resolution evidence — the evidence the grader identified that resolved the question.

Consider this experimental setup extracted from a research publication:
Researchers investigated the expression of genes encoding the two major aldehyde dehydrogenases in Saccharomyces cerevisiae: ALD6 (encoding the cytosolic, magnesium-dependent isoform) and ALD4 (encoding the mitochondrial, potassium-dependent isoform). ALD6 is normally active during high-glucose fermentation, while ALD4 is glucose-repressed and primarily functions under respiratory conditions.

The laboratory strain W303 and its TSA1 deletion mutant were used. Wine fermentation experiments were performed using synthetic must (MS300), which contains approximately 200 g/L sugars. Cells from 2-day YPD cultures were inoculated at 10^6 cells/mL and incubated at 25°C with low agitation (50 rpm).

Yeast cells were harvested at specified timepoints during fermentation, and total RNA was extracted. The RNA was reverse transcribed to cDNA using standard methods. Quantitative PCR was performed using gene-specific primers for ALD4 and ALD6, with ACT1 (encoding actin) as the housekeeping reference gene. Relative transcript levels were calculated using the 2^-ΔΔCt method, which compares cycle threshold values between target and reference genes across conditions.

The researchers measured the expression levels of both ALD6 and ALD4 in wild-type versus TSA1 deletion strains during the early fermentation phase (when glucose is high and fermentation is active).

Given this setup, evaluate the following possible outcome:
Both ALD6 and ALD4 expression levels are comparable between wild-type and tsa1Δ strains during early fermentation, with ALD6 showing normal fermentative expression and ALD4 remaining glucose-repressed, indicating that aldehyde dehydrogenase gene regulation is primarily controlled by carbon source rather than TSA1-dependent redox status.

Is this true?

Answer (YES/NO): NO